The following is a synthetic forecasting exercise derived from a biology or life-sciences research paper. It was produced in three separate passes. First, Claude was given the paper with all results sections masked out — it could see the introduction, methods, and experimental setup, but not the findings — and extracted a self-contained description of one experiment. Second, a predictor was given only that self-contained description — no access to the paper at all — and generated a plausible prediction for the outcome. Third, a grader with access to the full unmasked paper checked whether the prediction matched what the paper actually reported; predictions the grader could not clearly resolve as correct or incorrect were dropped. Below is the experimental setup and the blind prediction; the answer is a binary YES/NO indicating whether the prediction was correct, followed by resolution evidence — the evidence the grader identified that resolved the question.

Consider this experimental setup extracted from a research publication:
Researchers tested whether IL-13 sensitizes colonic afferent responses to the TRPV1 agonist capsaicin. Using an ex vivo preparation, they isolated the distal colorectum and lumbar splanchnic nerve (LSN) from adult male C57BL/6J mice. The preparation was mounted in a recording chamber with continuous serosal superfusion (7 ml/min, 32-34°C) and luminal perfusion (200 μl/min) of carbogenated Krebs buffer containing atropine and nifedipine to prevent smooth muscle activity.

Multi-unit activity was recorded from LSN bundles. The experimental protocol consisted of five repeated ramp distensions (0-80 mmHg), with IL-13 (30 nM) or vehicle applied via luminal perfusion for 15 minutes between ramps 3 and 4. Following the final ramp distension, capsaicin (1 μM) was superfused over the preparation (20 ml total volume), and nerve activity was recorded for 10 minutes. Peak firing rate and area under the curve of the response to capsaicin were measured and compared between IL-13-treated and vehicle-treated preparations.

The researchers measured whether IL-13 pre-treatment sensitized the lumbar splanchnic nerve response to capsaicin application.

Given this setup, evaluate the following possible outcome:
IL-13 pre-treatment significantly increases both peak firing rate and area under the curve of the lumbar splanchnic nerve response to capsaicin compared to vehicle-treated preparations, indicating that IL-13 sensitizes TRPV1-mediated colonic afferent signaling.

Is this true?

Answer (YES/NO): NO